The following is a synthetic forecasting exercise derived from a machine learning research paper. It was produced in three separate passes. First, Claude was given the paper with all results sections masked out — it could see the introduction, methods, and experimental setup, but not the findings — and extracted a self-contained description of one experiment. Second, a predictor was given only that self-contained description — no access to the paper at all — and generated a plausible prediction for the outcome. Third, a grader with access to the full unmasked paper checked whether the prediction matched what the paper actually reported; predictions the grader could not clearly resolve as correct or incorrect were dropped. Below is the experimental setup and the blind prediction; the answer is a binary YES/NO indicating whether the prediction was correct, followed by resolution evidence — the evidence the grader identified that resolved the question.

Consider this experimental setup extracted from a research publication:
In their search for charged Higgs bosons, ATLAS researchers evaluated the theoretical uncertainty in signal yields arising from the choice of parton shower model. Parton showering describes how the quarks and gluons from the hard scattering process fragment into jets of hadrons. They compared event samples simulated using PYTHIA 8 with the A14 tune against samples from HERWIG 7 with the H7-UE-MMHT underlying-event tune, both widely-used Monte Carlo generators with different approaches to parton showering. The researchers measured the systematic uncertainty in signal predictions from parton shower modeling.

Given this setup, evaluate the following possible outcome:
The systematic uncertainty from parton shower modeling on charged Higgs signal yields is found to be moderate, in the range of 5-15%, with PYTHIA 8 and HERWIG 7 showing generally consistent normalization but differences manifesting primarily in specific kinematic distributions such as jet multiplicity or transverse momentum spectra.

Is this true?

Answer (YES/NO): NO